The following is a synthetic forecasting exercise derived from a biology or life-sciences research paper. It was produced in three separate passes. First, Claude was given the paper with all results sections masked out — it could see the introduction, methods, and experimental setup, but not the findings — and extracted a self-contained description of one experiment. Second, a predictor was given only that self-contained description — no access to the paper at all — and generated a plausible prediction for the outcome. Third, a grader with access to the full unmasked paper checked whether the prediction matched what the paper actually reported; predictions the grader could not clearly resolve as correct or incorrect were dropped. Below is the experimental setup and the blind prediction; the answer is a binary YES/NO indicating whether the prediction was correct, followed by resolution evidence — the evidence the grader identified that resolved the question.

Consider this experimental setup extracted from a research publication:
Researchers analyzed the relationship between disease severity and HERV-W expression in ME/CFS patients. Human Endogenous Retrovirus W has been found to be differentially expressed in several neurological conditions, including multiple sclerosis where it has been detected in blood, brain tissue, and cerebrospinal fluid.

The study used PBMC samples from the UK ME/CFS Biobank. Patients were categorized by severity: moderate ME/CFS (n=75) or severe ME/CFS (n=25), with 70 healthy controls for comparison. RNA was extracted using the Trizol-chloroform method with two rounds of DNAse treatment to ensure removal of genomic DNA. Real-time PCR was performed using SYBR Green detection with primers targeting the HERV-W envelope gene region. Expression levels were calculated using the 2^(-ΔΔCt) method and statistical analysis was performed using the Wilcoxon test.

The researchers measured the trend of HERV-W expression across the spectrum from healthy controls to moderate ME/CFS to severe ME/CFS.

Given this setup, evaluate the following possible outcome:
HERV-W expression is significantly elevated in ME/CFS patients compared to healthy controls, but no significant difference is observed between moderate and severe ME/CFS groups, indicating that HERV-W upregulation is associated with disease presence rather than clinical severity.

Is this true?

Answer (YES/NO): NO